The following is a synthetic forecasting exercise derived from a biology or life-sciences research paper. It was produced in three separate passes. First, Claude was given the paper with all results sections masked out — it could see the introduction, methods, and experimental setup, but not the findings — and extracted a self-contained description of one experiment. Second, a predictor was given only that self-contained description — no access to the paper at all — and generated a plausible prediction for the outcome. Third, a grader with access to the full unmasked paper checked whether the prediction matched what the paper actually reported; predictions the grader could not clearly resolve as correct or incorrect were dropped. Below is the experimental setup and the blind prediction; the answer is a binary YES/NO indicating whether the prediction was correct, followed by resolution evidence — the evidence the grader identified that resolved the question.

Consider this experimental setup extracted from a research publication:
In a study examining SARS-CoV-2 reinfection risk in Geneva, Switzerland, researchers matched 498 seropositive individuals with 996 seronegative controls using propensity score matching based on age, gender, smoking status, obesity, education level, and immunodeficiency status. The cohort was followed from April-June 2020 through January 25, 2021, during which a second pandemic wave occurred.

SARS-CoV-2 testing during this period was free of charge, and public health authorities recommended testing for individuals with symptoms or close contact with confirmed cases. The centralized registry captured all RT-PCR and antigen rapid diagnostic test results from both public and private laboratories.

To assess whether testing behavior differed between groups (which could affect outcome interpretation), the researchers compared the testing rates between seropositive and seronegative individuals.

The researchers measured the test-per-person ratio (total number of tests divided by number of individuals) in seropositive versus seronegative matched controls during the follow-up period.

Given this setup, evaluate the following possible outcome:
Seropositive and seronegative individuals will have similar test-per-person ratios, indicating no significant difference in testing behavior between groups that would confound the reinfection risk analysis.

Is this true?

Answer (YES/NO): NO